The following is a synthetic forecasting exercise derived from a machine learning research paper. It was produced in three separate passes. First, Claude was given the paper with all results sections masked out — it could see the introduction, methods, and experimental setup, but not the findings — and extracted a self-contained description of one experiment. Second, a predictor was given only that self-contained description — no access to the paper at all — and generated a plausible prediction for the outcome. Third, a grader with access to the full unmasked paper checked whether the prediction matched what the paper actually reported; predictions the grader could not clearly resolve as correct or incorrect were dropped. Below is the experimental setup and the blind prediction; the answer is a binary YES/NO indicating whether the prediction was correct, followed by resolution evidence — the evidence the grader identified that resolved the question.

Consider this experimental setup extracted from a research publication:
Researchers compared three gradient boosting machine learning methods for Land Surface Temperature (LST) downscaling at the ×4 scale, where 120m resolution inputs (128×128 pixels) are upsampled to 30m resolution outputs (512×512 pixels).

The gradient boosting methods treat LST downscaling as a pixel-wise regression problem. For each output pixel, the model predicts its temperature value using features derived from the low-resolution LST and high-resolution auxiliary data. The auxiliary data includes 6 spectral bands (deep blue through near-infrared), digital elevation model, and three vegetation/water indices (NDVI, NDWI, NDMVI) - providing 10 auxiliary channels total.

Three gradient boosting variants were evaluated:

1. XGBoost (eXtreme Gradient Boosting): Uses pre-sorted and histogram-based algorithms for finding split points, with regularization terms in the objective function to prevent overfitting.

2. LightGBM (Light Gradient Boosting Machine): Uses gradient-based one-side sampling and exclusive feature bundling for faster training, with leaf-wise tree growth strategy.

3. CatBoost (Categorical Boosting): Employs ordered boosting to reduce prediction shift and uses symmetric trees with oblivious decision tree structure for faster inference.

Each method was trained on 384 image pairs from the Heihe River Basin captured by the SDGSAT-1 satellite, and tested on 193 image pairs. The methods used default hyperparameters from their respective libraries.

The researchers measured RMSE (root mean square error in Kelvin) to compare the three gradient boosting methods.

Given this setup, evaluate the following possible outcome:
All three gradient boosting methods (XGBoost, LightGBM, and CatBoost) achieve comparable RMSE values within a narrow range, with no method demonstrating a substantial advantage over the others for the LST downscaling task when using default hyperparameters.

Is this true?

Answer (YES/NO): NO